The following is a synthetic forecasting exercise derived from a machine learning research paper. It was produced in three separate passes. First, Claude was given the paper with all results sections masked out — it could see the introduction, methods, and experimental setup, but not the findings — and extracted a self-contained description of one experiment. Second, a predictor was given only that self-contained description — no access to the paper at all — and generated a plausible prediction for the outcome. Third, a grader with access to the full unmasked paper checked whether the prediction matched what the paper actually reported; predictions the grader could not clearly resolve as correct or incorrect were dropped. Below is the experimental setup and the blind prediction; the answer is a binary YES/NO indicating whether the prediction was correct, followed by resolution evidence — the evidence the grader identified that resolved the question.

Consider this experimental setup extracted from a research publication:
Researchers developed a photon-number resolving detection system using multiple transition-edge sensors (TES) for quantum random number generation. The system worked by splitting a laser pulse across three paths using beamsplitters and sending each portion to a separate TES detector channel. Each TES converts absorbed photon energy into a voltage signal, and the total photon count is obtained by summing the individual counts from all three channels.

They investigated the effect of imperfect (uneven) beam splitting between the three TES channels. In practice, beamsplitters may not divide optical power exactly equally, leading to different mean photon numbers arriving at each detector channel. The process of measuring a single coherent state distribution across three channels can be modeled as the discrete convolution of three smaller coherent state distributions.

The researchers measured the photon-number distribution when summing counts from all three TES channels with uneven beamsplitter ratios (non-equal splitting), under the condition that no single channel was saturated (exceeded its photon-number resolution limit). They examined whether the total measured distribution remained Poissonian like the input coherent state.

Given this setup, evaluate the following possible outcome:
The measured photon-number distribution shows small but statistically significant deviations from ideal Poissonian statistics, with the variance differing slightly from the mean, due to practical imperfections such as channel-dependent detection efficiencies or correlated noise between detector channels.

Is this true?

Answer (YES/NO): NO